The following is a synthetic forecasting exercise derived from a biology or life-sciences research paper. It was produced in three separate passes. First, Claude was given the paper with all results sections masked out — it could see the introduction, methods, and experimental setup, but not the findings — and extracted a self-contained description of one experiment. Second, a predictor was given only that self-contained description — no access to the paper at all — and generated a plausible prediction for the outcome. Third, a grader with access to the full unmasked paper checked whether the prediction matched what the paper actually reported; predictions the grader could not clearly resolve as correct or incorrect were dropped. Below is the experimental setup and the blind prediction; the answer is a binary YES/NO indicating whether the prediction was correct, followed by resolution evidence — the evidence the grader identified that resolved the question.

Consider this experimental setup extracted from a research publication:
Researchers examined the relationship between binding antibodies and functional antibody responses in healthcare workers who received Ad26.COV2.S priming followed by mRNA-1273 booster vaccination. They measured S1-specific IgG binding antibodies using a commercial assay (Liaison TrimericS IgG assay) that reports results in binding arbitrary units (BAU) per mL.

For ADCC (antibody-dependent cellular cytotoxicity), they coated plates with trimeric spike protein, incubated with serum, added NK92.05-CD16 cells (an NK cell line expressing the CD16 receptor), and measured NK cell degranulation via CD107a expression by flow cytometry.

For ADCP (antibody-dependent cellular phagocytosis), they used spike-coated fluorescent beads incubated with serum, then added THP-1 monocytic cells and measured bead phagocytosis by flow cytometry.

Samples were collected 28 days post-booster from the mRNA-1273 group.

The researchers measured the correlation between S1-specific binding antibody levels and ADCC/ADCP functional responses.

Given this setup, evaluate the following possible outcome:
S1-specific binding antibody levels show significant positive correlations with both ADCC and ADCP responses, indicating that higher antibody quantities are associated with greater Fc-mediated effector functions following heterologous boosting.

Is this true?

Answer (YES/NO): YES